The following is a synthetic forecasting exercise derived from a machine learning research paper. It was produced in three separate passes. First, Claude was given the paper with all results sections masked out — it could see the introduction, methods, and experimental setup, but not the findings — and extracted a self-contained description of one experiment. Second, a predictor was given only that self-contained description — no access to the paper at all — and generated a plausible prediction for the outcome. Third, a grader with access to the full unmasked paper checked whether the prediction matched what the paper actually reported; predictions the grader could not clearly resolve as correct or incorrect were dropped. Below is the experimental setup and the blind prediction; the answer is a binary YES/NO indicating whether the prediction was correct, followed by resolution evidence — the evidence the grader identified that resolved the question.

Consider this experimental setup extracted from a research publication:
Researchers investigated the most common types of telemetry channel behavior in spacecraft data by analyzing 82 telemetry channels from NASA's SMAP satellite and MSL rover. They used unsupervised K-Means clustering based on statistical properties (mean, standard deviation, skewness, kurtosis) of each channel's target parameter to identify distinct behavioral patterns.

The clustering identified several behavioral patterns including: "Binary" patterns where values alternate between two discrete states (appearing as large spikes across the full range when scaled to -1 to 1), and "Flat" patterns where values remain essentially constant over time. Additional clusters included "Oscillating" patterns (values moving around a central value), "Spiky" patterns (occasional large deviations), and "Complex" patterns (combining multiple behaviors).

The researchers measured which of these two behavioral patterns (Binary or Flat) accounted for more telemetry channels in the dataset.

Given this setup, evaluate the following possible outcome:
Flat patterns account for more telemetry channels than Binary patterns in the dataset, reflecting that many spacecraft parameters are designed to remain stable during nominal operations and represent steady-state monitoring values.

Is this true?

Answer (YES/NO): NO